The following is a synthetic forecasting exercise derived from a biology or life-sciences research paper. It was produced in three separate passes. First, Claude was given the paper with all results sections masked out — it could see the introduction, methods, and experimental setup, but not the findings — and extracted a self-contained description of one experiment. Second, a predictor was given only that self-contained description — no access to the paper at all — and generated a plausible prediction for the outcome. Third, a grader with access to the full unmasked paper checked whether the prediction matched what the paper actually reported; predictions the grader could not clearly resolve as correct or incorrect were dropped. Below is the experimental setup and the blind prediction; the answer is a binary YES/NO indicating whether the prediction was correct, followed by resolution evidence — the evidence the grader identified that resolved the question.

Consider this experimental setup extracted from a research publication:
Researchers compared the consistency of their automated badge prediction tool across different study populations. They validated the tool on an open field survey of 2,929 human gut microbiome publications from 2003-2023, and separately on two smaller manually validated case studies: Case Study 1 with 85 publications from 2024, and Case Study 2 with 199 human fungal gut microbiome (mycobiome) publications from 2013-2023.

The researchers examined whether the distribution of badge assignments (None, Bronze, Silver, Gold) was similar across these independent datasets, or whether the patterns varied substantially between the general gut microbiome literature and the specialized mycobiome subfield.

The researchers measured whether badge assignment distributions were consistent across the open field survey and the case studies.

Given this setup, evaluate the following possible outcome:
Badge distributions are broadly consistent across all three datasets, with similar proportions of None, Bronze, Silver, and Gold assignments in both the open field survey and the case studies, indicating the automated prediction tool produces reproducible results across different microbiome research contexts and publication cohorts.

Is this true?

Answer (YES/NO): YES